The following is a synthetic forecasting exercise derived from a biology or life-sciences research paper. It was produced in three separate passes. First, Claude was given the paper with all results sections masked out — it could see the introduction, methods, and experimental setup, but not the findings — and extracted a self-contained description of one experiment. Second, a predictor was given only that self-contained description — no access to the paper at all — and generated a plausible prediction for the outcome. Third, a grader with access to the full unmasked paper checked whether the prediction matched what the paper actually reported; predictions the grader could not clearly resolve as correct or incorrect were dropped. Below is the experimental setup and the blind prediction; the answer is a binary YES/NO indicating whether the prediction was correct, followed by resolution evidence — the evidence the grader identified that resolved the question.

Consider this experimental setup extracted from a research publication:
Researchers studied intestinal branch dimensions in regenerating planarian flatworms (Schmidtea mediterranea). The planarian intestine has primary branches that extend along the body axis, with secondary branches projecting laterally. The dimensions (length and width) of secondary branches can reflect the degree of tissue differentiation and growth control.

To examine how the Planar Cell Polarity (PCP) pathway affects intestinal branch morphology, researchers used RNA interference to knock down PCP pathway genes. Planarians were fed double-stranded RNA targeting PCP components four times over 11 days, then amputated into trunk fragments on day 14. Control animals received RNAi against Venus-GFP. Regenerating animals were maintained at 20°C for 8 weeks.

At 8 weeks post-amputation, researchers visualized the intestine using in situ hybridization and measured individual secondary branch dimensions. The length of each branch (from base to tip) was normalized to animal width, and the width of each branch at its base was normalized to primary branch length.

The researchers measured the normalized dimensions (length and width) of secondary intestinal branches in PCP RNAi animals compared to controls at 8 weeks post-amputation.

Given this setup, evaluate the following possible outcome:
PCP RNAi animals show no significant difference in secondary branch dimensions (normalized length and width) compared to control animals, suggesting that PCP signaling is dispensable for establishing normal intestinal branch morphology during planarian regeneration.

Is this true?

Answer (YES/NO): NO